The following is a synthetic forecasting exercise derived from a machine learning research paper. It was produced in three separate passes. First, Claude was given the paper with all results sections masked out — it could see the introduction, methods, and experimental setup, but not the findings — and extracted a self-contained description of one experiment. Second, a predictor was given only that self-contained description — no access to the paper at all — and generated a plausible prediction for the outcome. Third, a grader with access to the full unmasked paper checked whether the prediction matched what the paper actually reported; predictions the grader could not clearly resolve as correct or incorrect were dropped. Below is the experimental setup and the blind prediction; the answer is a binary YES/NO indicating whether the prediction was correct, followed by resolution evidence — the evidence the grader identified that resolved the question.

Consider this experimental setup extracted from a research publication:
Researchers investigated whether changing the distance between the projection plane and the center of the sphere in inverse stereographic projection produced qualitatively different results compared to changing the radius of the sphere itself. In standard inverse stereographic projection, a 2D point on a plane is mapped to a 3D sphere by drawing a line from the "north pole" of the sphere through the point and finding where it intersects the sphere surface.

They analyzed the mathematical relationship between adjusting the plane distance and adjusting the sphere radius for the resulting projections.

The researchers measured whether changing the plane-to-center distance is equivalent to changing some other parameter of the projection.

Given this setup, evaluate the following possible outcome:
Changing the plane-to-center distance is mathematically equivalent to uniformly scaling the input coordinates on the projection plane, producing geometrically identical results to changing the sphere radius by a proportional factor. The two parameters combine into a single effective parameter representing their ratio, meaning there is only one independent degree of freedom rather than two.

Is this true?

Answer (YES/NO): YES